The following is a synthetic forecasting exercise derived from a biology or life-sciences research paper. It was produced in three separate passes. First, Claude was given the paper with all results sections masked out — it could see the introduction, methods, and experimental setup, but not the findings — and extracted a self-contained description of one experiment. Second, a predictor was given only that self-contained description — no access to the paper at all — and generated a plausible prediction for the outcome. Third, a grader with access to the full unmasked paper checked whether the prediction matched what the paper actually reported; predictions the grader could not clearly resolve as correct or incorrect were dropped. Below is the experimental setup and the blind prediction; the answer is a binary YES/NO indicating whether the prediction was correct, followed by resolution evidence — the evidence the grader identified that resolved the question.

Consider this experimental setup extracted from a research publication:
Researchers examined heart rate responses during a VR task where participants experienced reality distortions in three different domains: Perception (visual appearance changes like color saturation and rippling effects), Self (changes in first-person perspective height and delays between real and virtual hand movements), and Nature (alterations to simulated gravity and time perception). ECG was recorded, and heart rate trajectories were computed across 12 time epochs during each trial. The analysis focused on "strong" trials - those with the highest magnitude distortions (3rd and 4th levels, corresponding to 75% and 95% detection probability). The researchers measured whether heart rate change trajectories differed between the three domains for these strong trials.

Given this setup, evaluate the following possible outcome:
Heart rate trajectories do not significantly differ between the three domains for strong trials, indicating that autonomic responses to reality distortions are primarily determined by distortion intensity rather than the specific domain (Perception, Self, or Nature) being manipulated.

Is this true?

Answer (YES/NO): NO